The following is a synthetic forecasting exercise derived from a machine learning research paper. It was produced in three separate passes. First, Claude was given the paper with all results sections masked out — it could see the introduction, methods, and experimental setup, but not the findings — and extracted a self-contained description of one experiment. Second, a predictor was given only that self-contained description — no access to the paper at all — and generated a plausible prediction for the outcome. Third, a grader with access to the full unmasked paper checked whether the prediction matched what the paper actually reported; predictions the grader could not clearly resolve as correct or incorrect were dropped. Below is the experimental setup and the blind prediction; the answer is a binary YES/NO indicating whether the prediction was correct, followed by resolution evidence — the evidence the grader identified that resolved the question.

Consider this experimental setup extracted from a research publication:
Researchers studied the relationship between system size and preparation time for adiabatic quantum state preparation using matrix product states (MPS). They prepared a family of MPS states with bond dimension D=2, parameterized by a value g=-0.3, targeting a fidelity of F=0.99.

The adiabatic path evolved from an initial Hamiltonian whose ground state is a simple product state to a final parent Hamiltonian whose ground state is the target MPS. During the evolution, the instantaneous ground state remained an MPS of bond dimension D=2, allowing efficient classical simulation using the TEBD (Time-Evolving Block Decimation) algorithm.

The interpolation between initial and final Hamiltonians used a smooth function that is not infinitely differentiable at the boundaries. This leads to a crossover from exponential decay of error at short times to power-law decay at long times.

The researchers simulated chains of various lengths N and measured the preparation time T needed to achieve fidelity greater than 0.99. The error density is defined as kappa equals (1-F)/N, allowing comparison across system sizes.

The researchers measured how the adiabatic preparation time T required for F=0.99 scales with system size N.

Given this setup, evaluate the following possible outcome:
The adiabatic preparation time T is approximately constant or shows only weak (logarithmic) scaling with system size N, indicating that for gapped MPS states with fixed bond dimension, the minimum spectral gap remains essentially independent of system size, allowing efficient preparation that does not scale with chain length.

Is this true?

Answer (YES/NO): YES